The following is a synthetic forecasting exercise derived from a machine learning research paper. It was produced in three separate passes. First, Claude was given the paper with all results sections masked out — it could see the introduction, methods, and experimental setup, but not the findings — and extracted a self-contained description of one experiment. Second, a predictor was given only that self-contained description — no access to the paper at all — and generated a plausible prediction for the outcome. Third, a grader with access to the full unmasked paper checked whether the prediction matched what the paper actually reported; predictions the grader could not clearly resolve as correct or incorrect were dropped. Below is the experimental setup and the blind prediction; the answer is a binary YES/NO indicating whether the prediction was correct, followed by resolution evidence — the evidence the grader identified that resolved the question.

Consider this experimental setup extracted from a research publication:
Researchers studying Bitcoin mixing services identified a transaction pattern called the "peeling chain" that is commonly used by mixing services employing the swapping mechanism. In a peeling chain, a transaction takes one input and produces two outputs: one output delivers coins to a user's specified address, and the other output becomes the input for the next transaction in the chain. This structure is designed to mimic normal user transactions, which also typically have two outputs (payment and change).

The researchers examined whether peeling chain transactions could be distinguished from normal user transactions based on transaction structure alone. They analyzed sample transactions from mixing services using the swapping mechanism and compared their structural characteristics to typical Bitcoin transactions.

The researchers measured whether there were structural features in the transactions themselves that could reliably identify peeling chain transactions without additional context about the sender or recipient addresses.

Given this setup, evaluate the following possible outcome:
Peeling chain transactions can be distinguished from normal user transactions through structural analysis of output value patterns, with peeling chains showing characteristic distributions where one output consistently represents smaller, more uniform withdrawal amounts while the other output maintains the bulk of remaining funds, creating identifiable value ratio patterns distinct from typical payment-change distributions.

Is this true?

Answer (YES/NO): NO